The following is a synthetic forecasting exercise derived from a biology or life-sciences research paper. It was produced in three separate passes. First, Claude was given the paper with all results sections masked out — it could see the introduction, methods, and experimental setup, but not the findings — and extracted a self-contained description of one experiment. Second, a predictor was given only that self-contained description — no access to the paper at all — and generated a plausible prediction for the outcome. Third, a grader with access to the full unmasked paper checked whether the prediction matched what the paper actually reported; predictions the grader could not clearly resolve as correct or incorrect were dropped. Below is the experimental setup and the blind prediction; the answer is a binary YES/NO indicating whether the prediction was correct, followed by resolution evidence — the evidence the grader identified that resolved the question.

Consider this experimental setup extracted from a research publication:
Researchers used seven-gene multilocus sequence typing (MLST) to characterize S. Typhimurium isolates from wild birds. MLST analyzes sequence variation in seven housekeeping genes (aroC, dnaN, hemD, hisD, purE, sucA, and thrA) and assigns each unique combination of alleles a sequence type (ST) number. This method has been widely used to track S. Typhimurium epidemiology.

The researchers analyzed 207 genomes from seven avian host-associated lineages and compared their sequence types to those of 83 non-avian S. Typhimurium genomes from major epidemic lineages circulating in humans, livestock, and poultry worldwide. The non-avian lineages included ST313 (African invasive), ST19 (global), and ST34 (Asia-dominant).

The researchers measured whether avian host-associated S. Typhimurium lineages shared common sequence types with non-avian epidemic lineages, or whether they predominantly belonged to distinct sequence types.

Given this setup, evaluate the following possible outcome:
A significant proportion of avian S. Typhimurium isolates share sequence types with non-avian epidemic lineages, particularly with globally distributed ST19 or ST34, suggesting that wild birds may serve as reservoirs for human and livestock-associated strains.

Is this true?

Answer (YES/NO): NO